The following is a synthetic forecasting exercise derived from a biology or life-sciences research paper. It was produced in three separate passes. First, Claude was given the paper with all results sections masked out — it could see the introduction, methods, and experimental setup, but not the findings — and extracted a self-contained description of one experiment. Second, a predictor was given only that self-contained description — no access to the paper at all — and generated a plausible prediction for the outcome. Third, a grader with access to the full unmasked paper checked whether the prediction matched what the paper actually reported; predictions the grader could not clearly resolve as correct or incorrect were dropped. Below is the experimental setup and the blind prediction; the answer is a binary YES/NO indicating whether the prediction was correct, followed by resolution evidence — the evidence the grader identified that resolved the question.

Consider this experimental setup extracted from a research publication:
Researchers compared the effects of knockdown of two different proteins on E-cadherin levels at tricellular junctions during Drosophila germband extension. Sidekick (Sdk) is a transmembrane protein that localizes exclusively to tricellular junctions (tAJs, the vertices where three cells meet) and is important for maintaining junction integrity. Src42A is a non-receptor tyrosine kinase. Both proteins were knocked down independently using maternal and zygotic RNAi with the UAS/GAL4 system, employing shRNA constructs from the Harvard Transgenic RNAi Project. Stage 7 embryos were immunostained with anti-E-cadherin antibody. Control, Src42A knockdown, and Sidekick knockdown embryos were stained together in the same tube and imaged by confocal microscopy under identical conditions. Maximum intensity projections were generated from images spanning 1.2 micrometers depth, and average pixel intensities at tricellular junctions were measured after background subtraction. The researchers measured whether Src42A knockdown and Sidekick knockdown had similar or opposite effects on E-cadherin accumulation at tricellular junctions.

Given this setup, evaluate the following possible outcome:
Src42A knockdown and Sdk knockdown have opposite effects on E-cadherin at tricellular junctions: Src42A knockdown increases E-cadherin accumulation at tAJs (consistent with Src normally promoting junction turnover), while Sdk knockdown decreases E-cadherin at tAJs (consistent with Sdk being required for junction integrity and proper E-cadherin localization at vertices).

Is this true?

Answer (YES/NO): NO